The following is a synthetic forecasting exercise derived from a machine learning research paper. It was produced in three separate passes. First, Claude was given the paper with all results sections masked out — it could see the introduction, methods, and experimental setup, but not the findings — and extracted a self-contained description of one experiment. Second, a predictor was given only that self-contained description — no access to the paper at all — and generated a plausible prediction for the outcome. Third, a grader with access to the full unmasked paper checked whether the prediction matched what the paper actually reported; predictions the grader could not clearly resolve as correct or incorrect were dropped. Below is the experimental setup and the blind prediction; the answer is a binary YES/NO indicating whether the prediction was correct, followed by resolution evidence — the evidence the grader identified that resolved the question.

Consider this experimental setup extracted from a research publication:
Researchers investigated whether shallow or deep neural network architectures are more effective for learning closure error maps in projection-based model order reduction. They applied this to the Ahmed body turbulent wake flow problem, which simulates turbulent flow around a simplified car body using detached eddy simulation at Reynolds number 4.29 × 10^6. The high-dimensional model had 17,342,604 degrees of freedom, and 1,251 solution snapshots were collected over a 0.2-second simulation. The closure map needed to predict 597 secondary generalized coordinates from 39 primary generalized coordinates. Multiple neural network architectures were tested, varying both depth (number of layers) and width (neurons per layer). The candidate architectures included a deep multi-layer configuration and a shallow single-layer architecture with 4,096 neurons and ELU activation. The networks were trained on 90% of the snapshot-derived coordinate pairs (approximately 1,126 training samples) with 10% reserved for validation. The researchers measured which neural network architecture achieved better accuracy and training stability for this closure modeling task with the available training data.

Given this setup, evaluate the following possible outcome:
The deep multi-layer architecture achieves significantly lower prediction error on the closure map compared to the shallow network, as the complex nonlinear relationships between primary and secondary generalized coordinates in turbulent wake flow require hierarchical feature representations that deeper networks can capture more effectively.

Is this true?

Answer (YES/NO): NO